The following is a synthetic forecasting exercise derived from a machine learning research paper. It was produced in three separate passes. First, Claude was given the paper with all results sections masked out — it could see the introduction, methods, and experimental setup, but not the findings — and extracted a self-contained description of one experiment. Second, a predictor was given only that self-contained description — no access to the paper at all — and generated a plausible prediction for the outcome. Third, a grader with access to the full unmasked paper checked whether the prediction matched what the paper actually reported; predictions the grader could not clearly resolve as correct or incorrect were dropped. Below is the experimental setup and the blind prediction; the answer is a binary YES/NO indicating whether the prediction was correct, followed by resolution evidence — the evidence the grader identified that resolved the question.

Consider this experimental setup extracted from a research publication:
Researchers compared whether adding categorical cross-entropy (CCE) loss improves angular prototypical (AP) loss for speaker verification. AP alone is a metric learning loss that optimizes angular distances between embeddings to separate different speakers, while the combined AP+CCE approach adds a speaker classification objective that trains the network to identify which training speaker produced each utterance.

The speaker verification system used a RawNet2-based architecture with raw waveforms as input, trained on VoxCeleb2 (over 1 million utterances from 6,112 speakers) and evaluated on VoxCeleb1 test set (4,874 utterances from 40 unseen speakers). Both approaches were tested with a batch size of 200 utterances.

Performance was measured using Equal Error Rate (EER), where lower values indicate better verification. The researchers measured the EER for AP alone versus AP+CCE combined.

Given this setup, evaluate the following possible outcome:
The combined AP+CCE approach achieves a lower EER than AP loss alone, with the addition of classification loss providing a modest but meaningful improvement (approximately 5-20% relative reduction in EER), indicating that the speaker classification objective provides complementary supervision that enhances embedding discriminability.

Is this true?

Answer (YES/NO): YES